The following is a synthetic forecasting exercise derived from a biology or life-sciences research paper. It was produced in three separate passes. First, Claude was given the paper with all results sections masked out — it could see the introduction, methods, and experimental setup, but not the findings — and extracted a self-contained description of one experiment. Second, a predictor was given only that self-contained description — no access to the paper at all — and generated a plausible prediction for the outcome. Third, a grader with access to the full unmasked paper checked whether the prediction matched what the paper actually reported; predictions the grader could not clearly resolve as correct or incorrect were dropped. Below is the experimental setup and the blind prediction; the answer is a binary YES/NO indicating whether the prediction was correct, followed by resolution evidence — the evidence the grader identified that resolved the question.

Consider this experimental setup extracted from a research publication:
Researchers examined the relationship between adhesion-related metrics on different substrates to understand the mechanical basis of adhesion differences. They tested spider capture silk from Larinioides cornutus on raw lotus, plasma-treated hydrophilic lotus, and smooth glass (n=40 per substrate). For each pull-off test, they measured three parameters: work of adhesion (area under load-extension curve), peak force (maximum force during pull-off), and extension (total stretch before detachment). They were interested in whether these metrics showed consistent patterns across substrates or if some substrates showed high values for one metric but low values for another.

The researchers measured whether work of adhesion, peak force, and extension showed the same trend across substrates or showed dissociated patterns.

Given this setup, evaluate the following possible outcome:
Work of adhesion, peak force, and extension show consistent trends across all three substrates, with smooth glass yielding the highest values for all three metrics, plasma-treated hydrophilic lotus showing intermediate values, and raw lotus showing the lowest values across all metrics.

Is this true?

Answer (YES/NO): NO